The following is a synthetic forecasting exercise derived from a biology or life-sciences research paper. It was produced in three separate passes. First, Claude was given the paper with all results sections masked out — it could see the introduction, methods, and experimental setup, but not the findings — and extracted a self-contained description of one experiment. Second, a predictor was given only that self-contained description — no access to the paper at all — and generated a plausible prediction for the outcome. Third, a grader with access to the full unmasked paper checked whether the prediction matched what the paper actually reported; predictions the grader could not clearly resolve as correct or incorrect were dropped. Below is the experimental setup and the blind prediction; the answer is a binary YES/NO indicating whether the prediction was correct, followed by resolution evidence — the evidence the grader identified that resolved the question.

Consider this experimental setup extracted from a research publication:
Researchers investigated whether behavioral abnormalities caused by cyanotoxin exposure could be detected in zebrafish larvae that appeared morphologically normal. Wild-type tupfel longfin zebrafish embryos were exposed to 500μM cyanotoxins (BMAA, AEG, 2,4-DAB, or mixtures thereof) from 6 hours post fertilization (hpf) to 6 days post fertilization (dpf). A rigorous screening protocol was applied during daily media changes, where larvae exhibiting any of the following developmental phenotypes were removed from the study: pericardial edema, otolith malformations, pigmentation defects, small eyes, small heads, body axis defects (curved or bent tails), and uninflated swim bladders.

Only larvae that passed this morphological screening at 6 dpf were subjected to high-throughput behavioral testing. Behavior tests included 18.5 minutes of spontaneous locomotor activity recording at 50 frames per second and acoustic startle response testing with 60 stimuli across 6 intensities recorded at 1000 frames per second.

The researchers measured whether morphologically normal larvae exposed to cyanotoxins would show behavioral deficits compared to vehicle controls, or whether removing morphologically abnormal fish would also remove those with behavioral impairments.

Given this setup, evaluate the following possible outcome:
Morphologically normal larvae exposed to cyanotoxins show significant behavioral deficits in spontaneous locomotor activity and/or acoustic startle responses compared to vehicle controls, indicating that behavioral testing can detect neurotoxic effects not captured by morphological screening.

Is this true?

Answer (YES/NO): YES